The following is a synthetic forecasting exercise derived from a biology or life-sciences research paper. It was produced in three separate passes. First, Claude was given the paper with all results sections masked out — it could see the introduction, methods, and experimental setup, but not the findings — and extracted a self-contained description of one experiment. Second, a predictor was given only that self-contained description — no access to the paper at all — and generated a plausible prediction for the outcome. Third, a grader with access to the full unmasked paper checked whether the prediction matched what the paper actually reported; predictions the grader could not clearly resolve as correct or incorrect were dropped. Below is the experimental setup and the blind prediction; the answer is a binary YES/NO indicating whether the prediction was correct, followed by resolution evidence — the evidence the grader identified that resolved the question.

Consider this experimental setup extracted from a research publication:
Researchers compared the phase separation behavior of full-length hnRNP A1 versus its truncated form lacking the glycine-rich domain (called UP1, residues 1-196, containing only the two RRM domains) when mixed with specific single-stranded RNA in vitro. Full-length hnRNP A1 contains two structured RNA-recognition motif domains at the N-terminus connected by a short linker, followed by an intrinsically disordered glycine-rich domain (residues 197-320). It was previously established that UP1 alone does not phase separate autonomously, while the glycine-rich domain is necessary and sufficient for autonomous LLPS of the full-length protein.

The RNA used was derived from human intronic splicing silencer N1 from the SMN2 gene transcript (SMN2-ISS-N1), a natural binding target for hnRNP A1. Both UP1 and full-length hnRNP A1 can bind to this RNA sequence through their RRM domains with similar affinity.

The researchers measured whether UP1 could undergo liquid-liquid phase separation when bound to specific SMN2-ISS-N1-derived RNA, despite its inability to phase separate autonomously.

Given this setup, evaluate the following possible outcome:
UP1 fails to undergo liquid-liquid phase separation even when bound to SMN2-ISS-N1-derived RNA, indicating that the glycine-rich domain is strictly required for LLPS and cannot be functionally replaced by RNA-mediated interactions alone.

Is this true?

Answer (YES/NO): YES